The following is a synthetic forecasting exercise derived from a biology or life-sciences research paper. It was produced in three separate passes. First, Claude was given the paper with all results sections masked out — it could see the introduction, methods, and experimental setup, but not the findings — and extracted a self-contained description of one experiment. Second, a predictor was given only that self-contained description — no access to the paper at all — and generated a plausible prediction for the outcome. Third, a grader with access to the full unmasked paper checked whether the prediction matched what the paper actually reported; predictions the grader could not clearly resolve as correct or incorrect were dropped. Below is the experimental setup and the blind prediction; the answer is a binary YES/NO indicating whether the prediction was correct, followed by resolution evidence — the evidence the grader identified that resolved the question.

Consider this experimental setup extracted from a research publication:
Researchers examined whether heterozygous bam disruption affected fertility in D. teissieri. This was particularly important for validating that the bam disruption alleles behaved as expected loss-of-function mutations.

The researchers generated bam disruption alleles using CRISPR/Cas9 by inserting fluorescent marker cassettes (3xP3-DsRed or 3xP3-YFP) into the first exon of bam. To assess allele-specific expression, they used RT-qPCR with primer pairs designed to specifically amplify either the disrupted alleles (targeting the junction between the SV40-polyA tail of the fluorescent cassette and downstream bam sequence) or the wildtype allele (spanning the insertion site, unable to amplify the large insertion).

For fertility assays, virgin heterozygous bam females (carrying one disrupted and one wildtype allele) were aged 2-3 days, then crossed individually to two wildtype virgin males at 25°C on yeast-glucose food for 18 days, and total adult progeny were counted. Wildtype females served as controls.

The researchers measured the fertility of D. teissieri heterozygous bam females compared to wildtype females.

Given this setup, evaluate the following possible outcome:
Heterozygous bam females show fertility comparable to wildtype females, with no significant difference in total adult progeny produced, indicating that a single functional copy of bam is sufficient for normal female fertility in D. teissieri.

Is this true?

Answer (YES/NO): NO